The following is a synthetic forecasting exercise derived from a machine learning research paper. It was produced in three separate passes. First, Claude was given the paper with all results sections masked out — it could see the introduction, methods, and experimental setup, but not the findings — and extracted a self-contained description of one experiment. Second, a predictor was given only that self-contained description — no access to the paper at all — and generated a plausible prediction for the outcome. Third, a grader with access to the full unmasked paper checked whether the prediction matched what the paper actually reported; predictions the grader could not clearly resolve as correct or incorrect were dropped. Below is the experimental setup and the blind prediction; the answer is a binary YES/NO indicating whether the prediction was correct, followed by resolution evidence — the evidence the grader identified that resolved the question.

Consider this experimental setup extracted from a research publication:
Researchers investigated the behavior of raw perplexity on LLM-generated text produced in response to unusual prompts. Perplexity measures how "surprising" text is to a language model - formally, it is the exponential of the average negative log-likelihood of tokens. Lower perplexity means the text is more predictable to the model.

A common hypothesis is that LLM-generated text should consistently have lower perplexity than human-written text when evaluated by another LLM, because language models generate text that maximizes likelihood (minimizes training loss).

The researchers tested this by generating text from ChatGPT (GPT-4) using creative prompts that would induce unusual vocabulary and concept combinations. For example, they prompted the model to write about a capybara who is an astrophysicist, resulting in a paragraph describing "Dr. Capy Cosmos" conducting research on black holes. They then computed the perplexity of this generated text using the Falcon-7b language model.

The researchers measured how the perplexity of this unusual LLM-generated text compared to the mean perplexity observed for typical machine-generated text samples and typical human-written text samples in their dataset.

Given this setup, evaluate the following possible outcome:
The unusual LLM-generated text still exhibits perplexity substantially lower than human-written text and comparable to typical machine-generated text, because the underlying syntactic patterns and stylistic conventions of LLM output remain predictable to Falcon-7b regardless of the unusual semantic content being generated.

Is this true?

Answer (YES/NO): NO